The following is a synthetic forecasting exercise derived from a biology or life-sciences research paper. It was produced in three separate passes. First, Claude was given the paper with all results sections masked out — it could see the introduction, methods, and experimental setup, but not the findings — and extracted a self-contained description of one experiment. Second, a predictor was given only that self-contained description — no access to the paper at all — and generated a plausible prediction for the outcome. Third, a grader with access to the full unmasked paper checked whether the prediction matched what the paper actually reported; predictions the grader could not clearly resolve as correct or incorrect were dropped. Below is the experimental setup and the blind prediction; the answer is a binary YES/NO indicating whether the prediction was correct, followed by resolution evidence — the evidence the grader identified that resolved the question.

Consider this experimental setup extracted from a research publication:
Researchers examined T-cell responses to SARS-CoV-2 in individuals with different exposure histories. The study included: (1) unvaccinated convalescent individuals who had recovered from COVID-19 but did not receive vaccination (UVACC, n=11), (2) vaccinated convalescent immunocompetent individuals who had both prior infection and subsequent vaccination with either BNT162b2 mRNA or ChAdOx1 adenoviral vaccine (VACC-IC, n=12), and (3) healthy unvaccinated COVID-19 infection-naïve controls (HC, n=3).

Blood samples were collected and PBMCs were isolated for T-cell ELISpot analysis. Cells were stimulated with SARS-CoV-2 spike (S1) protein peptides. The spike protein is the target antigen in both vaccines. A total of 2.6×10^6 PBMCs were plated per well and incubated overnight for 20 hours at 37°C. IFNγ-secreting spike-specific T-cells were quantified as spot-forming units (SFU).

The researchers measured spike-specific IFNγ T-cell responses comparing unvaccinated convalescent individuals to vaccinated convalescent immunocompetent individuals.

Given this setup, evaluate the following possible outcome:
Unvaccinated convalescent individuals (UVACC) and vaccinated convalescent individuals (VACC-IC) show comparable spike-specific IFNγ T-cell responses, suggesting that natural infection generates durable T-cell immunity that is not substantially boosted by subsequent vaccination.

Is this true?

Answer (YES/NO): NO